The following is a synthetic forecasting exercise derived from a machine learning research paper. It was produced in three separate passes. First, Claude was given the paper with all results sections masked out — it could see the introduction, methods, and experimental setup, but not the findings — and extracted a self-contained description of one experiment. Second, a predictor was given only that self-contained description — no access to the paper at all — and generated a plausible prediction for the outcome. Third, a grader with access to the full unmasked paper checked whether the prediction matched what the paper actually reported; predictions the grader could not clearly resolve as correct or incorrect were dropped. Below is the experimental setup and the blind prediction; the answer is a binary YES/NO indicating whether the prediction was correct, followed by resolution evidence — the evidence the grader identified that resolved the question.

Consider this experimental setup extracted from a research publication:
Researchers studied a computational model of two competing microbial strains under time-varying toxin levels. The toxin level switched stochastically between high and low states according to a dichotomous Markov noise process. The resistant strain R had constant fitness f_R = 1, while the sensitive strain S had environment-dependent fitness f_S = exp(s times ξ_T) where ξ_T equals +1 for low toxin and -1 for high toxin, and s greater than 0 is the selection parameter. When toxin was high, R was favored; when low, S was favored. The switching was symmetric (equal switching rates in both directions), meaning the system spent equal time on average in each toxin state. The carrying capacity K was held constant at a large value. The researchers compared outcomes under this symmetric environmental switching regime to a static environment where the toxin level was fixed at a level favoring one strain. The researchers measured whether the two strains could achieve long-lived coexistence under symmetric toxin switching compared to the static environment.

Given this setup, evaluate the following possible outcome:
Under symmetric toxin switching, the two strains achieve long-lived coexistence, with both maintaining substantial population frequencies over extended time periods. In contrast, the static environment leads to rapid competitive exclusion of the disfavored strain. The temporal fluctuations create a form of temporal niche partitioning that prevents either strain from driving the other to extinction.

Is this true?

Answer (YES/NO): YES